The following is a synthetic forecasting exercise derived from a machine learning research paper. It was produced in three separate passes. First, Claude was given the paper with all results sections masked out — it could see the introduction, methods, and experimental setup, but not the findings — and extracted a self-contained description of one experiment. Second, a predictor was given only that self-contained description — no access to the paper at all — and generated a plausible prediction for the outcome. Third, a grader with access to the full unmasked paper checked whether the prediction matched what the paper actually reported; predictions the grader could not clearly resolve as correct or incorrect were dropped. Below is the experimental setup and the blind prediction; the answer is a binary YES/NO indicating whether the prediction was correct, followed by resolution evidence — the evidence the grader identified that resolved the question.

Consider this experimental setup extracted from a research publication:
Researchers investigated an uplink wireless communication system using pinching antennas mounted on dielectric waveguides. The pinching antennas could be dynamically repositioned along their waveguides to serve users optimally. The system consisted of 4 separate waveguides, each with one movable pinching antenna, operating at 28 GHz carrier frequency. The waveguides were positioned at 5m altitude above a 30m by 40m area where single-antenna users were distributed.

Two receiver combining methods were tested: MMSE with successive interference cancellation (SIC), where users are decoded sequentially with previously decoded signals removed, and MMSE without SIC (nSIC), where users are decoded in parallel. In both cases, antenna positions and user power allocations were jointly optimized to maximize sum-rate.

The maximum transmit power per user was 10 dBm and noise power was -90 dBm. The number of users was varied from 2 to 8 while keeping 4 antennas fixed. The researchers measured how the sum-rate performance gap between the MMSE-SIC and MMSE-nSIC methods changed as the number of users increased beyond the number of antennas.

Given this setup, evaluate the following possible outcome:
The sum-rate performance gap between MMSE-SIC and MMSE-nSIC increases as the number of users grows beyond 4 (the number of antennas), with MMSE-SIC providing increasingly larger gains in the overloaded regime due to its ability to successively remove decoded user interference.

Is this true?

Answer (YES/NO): YES